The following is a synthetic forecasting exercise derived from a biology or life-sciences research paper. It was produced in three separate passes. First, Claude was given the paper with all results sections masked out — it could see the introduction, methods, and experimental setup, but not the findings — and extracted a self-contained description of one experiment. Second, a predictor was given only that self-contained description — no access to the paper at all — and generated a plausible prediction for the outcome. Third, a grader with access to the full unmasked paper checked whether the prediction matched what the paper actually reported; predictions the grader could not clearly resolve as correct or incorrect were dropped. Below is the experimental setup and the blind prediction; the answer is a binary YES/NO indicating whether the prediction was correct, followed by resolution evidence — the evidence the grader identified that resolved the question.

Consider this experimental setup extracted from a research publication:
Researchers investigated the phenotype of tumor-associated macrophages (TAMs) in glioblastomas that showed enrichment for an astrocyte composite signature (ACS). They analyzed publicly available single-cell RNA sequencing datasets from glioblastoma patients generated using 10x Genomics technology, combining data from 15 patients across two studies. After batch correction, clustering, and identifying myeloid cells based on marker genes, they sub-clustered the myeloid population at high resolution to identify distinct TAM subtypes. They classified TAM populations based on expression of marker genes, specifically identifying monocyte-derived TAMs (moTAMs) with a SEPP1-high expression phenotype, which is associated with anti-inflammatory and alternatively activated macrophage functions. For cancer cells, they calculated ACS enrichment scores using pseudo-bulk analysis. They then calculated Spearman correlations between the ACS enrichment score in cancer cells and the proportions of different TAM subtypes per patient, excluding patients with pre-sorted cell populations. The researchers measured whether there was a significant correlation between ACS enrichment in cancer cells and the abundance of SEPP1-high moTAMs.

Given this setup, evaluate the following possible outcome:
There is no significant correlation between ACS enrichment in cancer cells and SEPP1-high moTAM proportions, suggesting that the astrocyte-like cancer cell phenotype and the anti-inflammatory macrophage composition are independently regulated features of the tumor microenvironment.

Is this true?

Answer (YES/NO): NO